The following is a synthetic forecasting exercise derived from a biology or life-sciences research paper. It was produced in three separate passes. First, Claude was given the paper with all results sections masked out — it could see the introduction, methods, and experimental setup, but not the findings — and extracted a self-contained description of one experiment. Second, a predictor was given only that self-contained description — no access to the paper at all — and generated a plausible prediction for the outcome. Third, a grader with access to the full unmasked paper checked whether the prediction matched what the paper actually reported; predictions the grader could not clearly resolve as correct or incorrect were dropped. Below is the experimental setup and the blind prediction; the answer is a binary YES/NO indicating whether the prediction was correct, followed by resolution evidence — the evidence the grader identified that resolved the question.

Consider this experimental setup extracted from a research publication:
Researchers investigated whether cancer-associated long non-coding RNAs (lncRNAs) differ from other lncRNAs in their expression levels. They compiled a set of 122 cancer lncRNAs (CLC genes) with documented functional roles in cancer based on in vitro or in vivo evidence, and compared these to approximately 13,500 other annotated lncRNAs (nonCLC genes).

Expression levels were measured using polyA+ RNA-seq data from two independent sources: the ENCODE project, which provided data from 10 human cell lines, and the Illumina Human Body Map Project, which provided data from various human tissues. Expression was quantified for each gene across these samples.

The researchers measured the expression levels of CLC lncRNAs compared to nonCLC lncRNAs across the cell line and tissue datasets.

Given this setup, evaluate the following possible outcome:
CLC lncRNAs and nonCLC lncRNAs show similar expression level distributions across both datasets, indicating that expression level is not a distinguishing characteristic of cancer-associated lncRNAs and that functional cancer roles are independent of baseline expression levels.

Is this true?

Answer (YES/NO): NO